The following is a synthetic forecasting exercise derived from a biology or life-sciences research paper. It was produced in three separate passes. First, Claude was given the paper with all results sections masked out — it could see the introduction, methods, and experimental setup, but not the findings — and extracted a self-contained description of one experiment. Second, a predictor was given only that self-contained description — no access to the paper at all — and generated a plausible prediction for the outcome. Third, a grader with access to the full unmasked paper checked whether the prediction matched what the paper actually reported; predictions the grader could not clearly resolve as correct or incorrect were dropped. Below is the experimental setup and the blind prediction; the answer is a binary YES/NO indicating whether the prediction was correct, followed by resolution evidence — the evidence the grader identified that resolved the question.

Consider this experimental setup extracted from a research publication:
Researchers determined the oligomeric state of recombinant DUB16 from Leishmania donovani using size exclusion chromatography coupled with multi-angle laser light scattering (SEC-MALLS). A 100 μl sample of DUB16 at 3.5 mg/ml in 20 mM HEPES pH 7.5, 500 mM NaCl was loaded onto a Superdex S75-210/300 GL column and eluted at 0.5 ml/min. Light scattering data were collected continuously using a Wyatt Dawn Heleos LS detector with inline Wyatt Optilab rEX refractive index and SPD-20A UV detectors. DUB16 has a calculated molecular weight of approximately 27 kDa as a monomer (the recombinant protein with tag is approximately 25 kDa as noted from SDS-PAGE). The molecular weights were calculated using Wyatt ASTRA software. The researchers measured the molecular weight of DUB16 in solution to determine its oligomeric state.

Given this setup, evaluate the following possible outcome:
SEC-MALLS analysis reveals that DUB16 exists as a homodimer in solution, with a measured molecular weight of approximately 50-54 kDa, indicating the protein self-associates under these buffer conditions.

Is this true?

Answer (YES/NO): NO